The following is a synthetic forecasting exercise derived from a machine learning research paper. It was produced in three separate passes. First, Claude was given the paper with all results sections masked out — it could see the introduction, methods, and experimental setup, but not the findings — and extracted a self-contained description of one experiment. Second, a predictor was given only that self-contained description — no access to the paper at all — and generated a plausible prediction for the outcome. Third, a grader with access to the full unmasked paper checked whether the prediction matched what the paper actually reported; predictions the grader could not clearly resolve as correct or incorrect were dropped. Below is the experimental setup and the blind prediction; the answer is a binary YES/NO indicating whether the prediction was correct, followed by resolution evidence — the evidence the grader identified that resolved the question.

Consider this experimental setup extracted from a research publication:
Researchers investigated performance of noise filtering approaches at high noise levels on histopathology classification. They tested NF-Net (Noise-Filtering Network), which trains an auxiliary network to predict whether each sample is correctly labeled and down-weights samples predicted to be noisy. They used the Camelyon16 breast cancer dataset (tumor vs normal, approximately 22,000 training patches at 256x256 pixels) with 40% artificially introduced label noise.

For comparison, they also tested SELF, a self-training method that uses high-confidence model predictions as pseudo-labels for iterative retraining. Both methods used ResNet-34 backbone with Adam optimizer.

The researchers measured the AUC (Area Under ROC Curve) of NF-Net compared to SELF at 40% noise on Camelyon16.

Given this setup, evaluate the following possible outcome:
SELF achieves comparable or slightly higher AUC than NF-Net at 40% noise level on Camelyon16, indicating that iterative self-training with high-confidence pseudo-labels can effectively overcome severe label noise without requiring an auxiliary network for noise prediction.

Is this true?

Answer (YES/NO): NO